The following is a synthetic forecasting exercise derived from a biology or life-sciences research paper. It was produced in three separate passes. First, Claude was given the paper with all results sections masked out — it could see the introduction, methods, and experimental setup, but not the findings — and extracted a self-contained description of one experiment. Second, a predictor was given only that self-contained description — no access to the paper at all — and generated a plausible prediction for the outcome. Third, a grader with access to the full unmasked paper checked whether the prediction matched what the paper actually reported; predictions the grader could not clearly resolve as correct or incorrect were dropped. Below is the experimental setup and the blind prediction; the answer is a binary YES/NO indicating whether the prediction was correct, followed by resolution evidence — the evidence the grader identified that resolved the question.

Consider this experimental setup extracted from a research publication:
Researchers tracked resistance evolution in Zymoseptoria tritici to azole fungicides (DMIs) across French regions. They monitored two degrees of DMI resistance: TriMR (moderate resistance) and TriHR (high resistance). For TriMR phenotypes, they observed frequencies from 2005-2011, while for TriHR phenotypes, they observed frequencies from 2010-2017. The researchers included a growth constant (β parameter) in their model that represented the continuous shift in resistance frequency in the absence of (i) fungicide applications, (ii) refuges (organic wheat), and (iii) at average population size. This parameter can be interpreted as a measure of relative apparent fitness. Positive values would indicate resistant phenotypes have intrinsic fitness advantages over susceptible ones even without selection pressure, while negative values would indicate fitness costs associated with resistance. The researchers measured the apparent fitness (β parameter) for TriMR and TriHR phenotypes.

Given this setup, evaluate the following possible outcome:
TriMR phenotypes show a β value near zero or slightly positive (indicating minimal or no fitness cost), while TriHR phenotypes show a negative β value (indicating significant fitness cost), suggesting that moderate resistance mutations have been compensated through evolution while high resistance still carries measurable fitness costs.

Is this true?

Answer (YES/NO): NO